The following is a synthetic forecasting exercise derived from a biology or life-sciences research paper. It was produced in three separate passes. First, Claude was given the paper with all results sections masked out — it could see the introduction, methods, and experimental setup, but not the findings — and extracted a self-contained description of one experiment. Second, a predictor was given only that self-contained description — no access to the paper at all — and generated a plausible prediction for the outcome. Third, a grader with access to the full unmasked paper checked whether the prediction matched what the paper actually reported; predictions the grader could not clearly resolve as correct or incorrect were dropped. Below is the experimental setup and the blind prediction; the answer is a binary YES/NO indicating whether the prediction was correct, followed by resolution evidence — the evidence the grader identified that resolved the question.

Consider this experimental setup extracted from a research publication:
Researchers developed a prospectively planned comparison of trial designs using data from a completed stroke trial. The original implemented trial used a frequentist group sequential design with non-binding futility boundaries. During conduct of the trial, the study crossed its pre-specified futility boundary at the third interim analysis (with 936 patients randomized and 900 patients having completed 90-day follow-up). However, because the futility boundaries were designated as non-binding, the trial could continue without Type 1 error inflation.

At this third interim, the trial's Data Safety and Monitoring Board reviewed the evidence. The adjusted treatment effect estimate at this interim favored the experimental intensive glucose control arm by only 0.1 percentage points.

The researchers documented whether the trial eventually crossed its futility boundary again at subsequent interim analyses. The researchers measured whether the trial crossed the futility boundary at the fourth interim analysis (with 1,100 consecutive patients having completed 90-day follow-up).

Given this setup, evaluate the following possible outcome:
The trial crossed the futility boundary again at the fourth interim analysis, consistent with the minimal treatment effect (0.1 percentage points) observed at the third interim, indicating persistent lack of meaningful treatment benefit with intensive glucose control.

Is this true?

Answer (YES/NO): YES